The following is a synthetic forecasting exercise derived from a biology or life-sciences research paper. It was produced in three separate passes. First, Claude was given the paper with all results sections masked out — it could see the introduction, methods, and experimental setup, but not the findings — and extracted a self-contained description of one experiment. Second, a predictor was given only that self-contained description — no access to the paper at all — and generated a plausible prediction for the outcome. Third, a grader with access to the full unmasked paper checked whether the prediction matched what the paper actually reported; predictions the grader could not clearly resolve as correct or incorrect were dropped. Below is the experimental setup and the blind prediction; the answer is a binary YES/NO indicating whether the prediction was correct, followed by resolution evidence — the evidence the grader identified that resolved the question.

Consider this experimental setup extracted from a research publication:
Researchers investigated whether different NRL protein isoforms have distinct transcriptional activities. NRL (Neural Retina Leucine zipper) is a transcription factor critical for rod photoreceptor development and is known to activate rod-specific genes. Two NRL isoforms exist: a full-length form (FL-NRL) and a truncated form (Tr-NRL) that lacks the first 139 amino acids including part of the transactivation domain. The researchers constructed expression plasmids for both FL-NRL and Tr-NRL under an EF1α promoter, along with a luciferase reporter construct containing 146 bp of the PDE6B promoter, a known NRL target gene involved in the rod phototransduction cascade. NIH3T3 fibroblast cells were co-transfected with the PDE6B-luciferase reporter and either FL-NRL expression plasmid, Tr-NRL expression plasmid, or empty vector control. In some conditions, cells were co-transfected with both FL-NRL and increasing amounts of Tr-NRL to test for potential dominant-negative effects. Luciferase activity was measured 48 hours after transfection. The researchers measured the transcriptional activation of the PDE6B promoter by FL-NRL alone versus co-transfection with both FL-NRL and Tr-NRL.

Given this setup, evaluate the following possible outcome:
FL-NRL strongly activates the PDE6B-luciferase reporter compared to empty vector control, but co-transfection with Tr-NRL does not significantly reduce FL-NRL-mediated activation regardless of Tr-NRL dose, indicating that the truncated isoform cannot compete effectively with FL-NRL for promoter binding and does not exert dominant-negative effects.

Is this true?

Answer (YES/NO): NO